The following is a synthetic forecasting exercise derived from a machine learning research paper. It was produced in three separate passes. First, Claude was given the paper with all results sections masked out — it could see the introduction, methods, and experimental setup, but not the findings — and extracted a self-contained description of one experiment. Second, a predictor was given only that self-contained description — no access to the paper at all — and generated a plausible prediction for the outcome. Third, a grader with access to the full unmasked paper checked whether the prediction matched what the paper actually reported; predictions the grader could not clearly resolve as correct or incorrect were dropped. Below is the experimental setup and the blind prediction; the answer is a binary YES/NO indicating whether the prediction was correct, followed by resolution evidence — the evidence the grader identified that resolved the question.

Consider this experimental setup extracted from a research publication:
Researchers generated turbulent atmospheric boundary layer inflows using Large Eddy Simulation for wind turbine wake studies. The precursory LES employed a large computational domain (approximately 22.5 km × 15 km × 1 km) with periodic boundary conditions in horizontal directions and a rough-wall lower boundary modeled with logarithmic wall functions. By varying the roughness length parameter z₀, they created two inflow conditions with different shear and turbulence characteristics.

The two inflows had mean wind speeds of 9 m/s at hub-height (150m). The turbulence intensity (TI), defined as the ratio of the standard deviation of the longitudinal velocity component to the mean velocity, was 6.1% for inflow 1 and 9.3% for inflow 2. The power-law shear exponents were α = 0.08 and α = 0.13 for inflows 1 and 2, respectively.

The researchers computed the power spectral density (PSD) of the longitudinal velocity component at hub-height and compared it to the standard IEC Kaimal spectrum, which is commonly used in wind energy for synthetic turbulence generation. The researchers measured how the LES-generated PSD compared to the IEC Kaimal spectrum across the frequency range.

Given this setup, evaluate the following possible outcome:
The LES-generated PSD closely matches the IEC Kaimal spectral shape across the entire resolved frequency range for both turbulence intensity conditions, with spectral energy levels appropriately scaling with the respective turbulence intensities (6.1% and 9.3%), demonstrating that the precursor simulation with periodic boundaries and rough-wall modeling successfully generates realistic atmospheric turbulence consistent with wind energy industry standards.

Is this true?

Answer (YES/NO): NO